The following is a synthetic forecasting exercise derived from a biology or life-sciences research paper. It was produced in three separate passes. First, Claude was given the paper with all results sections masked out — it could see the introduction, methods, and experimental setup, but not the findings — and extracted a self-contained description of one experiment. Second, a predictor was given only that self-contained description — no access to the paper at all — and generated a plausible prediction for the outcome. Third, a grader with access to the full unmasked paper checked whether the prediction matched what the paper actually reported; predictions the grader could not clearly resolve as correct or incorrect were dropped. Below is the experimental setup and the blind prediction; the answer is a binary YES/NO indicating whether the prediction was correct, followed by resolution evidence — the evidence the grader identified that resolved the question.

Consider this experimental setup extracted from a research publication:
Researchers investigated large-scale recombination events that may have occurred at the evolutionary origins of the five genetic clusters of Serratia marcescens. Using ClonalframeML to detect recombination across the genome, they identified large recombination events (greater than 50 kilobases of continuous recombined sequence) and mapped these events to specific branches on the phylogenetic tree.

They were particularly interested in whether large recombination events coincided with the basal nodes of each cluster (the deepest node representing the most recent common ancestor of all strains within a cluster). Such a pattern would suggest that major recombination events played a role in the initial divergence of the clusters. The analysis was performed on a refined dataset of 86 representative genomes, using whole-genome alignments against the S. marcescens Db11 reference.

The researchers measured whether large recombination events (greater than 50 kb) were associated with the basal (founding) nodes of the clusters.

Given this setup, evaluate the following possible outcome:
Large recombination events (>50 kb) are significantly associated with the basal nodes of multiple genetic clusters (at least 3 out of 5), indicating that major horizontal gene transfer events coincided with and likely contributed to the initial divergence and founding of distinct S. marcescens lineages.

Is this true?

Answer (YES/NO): YES